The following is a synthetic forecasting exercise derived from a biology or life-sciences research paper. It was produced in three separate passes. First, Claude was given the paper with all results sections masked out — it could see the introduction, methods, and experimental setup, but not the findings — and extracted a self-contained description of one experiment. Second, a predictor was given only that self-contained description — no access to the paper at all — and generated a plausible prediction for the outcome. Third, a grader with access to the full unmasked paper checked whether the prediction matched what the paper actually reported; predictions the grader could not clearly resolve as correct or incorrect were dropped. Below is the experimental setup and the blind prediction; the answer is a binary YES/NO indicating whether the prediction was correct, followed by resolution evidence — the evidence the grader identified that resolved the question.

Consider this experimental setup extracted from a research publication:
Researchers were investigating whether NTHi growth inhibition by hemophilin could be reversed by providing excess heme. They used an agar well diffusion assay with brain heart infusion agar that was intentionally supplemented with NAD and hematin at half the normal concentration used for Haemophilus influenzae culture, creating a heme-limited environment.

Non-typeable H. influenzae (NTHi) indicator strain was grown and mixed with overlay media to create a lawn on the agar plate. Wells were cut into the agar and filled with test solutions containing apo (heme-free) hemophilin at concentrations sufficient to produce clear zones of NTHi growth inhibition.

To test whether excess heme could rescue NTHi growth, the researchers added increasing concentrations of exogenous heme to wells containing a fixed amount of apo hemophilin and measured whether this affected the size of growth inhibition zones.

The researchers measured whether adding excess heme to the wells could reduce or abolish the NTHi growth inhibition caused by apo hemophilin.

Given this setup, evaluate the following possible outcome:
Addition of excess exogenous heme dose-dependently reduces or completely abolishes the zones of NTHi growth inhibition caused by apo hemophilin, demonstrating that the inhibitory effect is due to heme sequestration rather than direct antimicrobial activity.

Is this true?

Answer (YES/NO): YES